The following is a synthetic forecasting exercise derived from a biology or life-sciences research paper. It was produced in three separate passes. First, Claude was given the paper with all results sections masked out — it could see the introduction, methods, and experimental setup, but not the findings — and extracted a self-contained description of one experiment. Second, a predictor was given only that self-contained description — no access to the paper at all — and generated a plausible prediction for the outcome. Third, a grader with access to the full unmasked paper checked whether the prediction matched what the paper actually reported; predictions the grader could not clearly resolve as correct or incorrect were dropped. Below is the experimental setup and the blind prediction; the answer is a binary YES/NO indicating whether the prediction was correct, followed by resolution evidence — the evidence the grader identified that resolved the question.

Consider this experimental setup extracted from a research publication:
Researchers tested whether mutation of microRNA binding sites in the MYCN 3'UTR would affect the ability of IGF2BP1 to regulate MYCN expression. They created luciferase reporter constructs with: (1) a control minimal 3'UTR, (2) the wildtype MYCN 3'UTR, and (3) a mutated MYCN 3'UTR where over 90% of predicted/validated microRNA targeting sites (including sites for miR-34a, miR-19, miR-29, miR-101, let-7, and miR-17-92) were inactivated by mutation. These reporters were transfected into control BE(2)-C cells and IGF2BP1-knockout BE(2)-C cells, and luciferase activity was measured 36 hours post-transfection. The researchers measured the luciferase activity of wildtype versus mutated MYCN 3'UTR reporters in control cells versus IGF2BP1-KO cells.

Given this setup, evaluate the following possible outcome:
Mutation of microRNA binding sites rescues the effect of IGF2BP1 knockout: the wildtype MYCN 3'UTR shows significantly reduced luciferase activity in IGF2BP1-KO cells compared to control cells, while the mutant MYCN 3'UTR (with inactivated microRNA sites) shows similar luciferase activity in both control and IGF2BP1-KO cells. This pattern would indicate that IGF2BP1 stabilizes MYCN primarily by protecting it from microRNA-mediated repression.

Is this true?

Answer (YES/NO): YES